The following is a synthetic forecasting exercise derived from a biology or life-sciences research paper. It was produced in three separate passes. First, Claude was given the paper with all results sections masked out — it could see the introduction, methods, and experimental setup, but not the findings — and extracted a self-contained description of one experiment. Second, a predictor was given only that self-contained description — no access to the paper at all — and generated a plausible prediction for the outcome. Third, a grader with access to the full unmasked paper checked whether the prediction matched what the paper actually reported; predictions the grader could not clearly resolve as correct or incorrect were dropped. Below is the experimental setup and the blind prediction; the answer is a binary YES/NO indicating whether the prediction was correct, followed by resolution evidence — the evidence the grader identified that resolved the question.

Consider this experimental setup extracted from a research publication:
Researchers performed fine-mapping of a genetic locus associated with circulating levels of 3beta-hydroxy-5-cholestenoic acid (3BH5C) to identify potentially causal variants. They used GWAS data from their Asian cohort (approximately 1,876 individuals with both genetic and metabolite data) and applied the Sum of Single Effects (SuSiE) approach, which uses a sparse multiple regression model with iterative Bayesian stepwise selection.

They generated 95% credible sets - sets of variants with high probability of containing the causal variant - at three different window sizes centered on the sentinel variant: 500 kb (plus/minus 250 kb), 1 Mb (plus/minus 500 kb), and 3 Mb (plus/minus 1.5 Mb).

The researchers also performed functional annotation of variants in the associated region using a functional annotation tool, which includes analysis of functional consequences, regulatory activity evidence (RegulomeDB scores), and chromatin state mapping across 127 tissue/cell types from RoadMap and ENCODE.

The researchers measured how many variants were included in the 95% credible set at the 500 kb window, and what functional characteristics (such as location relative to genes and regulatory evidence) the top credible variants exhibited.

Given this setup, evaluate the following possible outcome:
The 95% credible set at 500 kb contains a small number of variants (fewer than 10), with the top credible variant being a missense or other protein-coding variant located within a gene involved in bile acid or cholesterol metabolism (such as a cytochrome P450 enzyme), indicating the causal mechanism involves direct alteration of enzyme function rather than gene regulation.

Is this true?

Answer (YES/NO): NO